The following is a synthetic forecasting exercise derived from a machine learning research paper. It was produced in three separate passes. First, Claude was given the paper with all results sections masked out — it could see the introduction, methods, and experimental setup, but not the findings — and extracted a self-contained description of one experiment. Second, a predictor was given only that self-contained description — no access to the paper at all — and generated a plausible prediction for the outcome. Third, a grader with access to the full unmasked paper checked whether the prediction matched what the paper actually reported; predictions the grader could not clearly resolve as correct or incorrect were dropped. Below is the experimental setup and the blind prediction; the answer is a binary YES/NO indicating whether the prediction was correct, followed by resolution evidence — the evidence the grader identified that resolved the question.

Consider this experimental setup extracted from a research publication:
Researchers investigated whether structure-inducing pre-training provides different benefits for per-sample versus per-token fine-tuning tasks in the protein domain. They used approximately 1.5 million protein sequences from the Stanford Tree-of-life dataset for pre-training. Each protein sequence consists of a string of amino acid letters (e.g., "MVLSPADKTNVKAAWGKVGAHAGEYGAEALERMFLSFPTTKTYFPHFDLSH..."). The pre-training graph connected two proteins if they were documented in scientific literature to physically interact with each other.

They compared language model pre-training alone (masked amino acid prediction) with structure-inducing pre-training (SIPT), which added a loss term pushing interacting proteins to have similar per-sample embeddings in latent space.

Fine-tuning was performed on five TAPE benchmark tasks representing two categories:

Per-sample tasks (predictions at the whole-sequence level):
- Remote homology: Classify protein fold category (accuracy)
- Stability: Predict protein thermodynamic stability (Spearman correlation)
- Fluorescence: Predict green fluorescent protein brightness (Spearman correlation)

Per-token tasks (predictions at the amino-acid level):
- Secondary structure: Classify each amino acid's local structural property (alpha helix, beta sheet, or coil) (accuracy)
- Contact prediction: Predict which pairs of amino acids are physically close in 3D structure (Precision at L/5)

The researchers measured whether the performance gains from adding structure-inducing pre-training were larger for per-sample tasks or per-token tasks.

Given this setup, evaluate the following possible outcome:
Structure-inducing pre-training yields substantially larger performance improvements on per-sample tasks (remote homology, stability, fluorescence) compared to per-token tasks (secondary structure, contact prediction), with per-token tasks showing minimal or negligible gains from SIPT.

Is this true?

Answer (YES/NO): NO